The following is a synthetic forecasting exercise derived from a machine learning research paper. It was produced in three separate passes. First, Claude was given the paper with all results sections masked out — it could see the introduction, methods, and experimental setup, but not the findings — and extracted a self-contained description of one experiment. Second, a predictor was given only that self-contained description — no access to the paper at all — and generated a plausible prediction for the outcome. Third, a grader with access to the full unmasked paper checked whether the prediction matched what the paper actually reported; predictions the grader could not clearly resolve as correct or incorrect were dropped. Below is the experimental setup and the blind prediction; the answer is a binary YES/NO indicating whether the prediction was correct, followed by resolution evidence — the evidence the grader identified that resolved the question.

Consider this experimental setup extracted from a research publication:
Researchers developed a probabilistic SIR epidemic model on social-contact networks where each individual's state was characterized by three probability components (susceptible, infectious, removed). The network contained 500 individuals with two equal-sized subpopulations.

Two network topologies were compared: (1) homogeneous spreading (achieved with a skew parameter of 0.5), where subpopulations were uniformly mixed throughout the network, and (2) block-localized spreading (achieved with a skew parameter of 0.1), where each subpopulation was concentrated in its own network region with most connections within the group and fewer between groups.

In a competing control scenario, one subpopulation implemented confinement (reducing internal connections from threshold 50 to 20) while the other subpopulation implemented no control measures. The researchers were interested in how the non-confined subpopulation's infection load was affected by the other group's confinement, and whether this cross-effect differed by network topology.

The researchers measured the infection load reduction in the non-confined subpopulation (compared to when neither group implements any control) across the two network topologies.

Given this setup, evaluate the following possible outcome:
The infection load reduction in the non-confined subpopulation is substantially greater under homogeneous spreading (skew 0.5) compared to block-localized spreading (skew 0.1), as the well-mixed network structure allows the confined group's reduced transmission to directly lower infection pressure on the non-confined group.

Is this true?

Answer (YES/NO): YES